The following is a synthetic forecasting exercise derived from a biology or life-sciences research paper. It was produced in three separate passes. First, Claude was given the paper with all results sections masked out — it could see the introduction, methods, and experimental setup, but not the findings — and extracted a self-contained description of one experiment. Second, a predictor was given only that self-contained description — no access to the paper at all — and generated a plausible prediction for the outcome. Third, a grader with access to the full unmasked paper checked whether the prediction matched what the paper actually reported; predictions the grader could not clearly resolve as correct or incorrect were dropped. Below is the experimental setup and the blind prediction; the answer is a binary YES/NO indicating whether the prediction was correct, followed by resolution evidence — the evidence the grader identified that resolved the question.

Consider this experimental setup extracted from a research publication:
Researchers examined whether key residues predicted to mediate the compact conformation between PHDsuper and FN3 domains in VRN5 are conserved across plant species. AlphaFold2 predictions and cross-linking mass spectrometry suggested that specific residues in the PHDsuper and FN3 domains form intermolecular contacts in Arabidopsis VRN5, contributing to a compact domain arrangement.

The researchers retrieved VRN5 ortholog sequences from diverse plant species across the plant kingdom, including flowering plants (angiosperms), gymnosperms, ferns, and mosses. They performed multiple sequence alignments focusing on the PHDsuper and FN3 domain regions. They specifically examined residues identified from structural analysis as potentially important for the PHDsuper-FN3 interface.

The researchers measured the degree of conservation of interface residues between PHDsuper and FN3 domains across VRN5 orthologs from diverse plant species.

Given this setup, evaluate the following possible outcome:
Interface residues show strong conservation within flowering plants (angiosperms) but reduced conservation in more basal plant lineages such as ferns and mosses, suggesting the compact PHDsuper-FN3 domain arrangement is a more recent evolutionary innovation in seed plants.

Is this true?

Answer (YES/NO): NO